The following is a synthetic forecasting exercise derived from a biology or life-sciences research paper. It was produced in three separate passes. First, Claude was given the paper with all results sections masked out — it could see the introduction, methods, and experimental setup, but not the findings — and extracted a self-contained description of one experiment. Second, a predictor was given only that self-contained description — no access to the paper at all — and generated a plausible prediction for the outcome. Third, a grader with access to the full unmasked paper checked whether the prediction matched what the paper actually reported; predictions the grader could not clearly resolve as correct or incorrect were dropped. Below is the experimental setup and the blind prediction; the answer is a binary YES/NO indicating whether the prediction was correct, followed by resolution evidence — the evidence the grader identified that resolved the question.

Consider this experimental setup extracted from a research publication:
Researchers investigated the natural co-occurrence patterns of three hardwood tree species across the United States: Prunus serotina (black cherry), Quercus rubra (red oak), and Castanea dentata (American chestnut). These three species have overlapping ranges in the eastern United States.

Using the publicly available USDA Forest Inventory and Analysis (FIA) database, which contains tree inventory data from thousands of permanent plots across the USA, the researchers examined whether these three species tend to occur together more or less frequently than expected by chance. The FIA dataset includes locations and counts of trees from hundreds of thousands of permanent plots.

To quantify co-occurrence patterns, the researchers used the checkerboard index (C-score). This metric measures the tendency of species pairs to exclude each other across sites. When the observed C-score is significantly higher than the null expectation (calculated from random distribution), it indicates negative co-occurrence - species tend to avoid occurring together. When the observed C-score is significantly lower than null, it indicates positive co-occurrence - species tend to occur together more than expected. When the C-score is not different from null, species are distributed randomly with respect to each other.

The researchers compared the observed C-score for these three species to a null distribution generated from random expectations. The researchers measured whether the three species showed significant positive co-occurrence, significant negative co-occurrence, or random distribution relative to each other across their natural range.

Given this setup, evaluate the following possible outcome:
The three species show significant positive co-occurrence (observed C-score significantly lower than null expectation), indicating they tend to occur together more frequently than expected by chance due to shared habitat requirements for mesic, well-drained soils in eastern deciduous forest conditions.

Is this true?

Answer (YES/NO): NO